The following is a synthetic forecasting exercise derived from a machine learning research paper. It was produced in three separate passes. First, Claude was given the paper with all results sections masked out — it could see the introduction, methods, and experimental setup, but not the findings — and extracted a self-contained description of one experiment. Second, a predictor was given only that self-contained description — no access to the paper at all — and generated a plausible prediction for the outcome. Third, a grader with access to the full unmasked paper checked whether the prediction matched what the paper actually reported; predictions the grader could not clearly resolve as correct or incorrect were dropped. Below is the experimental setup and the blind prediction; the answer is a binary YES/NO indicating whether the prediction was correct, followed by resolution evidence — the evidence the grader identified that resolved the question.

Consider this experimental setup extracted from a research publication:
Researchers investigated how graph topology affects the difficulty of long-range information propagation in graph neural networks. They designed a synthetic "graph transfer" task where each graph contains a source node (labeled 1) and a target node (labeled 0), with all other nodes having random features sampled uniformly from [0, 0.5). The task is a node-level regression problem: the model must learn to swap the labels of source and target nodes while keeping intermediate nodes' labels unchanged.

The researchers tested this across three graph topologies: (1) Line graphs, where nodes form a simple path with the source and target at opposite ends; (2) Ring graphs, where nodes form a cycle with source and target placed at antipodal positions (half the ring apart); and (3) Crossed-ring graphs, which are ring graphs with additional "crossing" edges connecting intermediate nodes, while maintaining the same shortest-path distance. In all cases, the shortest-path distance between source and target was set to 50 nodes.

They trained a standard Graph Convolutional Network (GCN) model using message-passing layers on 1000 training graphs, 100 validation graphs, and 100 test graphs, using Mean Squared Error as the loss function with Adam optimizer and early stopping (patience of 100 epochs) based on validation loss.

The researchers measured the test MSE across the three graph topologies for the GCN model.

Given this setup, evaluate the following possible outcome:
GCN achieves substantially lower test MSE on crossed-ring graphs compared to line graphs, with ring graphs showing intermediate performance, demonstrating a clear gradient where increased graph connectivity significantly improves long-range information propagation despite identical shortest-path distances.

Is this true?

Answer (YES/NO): NO